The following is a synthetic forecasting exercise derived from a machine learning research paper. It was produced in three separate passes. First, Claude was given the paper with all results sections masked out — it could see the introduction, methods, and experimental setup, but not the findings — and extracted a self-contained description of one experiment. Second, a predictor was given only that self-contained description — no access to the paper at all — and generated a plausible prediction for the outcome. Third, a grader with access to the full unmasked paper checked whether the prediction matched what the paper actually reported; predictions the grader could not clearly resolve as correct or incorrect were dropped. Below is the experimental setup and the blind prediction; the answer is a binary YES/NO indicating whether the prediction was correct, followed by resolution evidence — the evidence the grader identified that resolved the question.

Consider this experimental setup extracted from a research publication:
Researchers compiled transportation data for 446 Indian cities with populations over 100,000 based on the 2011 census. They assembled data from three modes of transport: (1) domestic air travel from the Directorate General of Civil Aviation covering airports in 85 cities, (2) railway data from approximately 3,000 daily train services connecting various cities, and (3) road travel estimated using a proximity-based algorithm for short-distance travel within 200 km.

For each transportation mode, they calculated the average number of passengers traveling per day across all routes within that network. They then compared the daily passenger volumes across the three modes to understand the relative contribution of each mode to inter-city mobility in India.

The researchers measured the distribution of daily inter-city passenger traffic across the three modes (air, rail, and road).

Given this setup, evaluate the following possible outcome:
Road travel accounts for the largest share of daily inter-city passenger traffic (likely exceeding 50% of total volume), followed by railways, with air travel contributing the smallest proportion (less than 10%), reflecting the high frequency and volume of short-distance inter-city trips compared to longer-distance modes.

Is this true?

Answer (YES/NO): NO